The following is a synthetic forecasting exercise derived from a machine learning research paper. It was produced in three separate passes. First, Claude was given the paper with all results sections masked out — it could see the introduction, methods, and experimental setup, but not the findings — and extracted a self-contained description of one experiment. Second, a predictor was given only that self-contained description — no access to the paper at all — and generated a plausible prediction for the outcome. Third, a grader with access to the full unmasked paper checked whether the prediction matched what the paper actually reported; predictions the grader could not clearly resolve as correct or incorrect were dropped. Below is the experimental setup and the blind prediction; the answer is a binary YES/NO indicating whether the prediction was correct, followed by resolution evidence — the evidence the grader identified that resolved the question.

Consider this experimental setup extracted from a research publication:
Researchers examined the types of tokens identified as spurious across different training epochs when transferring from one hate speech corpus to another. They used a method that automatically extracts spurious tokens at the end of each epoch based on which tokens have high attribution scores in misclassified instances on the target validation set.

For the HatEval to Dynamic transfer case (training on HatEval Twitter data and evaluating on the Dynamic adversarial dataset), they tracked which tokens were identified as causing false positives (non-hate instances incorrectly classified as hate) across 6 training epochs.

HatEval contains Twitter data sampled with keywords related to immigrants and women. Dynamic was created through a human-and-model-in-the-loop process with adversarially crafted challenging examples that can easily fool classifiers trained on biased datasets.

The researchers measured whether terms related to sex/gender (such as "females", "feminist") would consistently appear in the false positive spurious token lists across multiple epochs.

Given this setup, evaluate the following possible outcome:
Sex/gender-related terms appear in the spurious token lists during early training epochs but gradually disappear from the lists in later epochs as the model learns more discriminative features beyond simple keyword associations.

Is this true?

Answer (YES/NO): NO